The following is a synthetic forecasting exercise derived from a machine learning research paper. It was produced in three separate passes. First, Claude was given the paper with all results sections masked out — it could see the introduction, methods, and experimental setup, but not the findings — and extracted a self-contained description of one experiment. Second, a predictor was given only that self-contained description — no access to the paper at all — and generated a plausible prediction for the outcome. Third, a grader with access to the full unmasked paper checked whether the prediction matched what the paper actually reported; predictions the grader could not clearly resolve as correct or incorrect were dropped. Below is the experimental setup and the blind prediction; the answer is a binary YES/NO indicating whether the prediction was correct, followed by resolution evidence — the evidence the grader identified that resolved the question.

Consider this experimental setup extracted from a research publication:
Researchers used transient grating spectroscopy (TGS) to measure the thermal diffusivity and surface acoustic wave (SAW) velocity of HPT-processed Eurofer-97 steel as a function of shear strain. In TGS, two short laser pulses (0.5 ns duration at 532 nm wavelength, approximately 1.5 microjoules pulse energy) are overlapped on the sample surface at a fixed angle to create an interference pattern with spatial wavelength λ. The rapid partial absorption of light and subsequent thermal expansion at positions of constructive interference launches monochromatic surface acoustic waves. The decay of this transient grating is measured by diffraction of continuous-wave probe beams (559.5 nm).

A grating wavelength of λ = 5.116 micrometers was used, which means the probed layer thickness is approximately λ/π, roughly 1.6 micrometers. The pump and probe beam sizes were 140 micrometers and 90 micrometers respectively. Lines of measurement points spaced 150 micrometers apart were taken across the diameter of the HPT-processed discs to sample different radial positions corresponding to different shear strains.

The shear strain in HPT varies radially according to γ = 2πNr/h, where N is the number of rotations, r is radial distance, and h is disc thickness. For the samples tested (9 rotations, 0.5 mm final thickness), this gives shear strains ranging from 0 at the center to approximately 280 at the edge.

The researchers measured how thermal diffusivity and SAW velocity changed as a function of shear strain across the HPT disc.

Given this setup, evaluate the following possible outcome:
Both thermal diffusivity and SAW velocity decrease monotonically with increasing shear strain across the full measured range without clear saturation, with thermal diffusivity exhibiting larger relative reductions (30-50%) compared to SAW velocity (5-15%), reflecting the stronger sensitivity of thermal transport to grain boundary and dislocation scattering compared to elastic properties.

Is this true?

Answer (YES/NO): NO